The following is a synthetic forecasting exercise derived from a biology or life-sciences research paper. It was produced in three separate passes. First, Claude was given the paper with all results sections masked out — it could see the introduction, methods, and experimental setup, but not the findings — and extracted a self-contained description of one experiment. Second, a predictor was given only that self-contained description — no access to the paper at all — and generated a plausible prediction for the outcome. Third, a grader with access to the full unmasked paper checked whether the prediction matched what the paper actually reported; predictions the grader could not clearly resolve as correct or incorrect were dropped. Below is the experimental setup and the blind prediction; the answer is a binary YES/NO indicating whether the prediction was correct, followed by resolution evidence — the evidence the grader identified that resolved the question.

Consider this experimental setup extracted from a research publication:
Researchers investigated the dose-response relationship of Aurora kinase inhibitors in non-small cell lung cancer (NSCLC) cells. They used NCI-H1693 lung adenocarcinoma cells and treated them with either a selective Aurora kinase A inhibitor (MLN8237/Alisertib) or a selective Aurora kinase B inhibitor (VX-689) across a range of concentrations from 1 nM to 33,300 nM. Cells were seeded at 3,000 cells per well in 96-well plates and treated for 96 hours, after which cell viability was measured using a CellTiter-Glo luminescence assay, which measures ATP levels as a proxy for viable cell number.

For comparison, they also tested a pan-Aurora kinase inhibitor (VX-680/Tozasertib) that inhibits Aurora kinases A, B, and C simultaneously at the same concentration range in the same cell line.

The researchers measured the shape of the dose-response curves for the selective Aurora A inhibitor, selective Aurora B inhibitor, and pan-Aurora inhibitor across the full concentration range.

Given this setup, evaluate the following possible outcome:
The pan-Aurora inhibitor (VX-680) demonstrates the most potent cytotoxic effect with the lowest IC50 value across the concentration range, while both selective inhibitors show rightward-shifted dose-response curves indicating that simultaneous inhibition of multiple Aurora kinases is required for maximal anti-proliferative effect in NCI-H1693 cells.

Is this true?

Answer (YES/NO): NO